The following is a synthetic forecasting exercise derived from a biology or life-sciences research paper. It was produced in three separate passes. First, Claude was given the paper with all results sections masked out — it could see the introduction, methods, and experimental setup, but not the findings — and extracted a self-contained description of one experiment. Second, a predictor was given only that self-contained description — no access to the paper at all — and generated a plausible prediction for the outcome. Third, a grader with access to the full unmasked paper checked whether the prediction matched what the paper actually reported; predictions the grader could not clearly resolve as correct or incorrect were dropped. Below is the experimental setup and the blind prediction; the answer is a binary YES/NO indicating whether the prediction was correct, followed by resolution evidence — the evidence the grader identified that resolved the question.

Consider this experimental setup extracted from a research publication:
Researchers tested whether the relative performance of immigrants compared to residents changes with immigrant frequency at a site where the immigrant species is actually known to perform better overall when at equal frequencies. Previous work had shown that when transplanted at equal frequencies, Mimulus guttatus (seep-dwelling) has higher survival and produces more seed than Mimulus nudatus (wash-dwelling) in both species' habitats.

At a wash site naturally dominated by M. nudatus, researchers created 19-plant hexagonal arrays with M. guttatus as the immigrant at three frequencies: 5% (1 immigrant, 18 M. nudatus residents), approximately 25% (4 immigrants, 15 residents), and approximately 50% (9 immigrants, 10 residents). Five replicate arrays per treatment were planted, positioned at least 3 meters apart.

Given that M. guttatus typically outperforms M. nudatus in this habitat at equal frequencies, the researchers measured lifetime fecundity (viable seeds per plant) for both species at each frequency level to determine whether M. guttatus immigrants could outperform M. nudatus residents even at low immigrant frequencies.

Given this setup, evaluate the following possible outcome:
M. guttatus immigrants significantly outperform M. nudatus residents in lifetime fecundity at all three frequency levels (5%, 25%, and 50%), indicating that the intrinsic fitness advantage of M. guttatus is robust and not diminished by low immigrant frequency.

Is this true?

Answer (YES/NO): NO